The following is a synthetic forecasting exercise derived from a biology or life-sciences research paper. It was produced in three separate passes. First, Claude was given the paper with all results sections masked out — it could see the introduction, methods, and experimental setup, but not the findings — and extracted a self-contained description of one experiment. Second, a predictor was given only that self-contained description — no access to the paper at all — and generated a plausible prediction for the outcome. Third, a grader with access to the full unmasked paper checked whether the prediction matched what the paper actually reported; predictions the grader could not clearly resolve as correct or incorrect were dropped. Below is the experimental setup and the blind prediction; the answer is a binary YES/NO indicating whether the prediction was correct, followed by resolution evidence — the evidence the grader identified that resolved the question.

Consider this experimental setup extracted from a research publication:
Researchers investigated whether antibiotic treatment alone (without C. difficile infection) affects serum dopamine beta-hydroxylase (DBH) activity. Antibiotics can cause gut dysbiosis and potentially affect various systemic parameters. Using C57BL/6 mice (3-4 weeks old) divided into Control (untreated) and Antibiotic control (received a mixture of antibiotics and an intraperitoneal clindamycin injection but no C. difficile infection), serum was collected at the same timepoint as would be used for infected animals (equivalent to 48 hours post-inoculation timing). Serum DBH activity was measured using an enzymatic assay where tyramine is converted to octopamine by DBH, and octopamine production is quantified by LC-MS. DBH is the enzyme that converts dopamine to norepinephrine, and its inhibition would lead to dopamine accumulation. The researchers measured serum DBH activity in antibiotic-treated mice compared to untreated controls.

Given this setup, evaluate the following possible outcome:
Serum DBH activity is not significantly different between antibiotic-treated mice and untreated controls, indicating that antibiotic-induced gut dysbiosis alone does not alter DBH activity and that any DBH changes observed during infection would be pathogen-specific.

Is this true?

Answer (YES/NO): YES